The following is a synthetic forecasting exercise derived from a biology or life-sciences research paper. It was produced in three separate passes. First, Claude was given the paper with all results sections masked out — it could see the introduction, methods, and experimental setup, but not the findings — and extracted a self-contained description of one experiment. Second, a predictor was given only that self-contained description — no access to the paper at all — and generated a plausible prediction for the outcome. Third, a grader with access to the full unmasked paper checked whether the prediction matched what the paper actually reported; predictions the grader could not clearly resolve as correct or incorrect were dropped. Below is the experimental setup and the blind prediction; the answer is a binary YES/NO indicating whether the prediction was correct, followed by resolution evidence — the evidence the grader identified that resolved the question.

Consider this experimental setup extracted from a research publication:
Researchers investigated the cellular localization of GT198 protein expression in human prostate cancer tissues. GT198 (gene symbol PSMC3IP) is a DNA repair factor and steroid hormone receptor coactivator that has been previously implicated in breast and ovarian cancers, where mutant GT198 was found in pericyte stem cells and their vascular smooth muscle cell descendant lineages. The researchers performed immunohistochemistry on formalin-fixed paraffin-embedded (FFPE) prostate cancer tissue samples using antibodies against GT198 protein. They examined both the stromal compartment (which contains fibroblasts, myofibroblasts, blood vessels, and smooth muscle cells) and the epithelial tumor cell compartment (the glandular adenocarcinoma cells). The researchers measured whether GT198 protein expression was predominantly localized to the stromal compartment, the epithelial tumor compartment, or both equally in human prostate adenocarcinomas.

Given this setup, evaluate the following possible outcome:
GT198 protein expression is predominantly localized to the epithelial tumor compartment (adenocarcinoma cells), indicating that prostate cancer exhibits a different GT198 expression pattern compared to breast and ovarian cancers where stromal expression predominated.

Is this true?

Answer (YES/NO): NO